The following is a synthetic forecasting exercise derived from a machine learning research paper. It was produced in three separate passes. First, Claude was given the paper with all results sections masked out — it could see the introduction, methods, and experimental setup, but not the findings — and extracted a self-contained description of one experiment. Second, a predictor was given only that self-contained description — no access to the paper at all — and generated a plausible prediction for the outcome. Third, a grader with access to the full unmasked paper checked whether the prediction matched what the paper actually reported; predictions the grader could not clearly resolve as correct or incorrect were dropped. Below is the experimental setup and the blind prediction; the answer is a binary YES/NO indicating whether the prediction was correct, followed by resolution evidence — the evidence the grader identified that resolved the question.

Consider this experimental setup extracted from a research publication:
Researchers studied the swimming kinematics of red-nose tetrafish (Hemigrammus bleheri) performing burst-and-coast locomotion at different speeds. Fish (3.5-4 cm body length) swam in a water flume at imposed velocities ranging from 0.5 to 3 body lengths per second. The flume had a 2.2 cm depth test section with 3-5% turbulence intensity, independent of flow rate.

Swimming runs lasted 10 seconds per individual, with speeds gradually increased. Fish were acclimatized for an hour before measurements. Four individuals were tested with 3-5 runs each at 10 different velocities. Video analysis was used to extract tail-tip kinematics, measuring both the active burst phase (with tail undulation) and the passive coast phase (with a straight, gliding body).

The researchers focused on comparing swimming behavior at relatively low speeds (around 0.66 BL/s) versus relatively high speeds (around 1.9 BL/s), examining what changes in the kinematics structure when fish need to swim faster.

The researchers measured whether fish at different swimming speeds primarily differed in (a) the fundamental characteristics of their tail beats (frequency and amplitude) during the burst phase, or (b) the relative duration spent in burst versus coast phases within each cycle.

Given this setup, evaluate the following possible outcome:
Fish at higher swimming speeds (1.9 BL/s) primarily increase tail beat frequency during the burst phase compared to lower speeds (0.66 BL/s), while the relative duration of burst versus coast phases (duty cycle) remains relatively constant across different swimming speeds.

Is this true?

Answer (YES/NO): NO